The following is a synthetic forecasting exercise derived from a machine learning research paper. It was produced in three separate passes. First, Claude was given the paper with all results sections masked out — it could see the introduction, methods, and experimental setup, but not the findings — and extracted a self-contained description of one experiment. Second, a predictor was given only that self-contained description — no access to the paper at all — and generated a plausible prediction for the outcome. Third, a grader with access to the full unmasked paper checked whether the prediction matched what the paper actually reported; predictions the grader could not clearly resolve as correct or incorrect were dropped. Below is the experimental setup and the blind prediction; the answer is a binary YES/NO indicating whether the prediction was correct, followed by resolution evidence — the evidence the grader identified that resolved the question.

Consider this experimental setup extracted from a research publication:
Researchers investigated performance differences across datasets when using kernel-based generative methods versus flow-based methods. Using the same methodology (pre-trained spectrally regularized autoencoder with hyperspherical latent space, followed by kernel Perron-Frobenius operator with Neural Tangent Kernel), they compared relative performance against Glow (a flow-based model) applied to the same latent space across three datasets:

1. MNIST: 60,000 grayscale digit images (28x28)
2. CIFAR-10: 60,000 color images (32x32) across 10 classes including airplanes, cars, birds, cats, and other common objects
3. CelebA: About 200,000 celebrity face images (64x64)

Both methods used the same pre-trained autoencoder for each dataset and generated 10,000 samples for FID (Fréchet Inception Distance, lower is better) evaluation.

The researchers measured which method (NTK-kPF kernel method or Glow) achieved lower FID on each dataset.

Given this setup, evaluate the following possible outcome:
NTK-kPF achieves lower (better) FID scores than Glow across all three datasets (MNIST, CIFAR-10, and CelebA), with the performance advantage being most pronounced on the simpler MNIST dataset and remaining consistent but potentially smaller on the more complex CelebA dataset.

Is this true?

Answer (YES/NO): NO